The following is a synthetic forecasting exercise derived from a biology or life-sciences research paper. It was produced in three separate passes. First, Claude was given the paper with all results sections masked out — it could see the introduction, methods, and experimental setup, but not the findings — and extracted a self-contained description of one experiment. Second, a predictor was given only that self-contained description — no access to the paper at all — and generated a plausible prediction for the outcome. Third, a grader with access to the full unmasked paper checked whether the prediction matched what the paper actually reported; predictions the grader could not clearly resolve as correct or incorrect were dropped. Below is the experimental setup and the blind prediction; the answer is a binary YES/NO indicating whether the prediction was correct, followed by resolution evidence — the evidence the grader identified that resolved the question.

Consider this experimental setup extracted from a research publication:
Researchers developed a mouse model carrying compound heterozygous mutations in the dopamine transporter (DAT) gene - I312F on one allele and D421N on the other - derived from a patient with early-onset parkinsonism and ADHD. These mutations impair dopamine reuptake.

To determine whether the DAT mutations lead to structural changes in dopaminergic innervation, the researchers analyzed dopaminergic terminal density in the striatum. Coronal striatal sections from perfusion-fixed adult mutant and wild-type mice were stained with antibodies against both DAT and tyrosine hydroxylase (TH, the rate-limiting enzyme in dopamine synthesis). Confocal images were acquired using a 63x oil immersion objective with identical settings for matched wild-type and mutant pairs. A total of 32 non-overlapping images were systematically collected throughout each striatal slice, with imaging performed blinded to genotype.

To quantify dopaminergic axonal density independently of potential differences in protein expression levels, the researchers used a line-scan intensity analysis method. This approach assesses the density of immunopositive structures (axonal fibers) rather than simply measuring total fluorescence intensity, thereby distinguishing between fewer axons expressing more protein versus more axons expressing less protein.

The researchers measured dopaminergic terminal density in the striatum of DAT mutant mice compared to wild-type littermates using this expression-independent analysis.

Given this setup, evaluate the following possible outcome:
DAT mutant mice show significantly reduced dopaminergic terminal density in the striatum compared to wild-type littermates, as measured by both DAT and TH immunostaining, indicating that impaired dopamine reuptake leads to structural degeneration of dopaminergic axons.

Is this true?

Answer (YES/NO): YES